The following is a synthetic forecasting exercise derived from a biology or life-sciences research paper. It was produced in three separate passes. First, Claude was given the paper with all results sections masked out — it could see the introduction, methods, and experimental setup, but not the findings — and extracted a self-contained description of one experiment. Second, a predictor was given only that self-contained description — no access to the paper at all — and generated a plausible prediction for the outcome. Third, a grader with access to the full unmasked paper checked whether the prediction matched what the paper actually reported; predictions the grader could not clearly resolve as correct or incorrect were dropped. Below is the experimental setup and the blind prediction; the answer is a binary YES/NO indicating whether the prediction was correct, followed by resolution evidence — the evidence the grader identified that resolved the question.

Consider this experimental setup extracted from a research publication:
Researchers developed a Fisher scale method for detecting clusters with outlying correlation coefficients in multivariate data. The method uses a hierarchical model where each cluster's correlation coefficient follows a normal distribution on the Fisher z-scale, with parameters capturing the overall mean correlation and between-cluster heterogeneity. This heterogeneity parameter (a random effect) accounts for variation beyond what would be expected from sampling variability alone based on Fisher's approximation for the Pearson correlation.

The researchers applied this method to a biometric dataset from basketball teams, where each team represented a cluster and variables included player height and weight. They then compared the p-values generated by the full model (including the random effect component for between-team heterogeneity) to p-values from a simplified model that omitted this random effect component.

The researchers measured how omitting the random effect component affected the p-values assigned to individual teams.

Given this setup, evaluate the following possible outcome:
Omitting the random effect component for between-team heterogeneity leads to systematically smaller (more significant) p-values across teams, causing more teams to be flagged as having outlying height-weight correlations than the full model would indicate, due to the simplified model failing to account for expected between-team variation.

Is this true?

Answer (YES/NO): YES